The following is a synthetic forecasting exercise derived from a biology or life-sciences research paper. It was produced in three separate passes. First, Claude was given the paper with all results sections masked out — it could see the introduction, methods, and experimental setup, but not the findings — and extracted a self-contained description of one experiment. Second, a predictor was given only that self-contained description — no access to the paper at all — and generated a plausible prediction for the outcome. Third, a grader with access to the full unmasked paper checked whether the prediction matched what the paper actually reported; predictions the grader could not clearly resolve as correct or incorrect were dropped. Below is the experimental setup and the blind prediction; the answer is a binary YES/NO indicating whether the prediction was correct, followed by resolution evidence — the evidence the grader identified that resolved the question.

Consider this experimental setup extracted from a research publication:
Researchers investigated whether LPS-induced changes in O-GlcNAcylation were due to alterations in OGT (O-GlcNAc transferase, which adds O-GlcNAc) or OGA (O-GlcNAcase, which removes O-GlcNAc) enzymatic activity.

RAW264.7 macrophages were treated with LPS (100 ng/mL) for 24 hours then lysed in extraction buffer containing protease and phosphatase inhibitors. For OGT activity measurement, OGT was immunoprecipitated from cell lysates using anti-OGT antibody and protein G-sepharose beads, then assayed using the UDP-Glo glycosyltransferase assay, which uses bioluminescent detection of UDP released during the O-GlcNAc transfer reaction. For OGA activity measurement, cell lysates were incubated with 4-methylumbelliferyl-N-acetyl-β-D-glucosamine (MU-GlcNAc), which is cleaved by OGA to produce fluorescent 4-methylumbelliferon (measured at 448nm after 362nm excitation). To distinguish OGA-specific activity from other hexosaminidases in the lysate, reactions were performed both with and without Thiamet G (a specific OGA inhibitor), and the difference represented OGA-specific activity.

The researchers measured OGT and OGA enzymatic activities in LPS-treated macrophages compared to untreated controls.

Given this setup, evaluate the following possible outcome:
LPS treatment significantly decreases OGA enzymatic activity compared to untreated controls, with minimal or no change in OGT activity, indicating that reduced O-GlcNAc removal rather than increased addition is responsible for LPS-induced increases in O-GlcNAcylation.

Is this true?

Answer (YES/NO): NO